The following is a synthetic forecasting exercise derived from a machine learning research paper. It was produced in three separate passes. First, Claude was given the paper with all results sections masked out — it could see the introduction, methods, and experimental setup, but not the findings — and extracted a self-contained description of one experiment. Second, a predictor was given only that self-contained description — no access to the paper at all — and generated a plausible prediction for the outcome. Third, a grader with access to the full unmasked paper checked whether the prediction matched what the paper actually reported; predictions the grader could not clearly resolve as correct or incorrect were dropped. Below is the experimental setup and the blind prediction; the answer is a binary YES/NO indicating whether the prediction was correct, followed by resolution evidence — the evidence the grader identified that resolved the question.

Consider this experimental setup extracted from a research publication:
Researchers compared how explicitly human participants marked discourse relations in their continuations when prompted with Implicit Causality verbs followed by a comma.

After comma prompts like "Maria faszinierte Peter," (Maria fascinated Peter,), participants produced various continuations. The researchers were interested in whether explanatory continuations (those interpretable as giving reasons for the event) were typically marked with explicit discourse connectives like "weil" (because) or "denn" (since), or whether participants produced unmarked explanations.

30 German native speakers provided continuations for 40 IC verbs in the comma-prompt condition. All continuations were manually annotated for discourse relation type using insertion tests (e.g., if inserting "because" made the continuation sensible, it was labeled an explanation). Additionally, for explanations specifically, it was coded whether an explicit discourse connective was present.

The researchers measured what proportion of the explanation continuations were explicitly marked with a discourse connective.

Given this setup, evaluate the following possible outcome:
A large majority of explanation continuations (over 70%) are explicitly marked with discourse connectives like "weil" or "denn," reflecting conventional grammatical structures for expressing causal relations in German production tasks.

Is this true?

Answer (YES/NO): YES